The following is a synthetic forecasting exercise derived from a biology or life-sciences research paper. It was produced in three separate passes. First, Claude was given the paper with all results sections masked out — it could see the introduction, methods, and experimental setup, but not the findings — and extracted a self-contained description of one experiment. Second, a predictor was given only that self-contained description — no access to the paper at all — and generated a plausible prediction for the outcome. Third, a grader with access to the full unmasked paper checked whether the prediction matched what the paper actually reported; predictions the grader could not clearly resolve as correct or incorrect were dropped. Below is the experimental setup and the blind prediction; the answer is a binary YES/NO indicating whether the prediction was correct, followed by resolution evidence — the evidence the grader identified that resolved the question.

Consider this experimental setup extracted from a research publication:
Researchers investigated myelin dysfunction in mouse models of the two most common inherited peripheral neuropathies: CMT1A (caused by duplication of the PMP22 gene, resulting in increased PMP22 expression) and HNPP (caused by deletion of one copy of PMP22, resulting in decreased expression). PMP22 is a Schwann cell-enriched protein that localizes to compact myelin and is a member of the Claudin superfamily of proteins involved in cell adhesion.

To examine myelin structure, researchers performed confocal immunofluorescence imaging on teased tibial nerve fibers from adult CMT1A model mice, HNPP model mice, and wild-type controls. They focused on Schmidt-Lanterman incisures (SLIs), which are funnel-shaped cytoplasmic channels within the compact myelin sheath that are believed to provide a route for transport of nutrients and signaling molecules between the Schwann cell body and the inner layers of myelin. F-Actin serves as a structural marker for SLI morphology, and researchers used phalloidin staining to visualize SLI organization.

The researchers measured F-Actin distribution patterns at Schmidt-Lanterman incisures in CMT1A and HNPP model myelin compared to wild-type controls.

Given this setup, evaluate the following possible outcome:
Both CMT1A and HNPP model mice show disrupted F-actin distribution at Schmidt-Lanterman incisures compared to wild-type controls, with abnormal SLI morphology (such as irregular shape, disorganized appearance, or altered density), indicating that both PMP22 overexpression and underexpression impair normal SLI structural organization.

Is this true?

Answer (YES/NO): YES